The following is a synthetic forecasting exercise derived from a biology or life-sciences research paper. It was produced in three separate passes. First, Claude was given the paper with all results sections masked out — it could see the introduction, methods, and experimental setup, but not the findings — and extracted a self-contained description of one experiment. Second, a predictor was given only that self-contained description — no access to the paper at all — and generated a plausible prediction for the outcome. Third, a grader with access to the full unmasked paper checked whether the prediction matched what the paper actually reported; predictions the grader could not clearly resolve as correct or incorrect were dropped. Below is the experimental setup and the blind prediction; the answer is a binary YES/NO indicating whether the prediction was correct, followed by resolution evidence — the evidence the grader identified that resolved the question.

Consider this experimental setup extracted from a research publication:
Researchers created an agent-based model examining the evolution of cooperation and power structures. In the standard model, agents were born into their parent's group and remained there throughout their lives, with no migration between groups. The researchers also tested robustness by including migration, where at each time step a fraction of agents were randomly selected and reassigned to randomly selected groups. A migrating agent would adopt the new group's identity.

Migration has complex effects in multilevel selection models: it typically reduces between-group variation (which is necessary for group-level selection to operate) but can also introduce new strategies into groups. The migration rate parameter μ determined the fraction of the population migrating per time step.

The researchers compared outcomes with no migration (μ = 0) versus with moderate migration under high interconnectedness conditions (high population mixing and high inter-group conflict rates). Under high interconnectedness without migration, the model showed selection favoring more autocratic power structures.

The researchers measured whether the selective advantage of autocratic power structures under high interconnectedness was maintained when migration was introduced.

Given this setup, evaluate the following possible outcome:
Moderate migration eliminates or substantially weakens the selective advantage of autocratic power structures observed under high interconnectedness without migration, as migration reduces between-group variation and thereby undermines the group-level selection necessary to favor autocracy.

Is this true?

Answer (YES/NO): NO